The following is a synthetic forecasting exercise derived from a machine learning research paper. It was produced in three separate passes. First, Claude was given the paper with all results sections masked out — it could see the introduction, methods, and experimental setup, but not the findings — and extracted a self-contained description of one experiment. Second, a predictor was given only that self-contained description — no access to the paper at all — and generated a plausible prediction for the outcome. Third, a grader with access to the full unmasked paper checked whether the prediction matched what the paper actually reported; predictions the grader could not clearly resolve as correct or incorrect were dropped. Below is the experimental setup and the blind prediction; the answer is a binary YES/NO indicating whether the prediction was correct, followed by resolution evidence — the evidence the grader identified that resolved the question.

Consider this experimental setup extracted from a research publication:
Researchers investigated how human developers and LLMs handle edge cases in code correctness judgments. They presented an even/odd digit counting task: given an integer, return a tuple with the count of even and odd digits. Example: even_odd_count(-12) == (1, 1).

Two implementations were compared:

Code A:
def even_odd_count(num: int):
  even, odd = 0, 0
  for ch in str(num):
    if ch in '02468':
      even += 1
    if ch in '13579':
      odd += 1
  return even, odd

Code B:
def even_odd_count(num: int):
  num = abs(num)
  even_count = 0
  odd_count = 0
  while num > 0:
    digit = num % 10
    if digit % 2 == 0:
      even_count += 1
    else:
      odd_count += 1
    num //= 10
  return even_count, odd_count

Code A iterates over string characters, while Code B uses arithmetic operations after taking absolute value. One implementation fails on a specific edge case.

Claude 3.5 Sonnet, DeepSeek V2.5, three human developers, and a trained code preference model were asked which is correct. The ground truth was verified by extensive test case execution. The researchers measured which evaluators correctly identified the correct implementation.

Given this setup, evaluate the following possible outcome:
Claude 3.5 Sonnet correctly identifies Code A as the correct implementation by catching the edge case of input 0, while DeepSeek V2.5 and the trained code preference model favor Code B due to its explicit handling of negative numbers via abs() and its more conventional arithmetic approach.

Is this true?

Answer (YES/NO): NO